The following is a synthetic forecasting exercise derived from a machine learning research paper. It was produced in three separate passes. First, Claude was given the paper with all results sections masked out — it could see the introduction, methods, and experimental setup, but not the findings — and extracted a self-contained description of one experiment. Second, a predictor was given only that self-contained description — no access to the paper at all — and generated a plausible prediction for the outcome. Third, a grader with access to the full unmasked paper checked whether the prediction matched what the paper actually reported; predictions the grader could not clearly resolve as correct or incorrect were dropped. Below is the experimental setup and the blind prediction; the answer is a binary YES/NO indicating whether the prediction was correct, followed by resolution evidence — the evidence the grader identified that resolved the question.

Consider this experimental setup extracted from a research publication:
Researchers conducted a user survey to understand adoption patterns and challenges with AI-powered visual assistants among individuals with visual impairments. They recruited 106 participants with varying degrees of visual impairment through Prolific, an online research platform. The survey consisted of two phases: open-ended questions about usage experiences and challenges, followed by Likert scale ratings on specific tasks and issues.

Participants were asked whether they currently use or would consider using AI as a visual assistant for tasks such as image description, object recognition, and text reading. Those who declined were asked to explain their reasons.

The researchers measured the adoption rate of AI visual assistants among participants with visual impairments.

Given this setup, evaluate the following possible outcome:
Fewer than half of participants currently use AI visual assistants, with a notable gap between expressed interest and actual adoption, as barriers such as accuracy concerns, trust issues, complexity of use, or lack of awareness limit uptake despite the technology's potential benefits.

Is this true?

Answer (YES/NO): NO